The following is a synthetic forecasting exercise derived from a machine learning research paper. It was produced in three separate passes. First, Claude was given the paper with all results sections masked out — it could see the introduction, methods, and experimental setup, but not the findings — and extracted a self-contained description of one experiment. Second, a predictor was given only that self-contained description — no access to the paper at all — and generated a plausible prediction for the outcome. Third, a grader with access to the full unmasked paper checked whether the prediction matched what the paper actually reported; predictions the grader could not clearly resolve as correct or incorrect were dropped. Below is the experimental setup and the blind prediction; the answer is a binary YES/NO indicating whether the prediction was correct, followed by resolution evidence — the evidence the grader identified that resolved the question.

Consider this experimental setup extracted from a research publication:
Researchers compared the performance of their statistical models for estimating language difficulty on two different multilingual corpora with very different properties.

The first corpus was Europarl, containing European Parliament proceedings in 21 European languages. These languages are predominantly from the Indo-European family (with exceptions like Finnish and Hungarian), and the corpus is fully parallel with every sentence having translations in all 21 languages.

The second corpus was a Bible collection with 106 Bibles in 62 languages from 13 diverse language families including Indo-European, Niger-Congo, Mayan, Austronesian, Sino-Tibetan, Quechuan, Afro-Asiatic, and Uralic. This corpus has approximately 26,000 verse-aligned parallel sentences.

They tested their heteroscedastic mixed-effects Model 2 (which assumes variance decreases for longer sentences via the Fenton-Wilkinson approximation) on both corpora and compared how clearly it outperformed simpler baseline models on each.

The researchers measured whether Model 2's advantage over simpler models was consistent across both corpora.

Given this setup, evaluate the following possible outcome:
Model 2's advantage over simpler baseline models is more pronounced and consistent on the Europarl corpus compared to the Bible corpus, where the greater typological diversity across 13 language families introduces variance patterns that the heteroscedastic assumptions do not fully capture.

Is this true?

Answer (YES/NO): YES